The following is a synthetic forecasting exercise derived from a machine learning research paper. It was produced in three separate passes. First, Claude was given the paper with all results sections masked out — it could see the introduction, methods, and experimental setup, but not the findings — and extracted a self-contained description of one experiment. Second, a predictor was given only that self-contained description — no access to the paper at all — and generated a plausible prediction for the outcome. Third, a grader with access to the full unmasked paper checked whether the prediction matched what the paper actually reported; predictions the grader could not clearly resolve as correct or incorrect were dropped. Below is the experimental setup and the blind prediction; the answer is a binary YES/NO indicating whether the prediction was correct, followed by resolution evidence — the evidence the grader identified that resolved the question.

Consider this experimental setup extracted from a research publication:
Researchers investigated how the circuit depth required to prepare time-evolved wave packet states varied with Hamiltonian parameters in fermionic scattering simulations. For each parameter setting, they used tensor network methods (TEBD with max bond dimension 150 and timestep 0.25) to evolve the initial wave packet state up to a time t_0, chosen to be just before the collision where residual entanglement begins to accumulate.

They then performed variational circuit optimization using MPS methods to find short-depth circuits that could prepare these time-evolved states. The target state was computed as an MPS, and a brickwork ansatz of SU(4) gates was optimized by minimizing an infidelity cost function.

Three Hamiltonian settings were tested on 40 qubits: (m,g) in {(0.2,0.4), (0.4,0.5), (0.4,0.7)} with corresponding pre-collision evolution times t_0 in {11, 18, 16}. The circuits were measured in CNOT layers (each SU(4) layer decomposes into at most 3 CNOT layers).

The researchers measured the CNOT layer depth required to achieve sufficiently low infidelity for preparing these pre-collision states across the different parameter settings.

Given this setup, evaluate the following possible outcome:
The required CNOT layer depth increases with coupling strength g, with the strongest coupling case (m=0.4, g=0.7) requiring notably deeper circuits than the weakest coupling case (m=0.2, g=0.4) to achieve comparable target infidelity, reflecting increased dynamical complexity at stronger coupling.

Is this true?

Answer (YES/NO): NO